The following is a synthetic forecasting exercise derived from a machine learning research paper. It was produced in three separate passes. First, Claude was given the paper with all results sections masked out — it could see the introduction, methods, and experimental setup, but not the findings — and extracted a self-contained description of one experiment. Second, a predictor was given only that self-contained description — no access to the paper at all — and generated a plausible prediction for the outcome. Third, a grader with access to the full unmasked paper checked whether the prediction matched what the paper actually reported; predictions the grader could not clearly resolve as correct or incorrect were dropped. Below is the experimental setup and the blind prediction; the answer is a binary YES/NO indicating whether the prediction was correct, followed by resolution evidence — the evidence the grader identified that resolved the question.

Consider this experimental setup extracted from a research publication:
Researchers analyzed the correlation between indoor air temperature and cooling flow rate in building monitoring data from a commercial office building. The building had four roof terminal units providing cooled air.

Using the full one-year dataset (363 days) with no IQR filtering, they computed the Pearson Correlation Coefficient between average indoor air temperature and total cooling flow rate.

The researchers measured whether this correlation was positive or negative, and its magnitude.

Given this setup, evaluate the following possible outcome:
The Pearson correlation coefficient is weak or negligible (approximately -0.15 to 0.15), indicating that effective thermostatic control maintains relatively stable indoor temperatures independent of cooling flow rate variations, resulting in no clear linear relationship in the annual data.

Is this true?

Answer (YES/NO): NO